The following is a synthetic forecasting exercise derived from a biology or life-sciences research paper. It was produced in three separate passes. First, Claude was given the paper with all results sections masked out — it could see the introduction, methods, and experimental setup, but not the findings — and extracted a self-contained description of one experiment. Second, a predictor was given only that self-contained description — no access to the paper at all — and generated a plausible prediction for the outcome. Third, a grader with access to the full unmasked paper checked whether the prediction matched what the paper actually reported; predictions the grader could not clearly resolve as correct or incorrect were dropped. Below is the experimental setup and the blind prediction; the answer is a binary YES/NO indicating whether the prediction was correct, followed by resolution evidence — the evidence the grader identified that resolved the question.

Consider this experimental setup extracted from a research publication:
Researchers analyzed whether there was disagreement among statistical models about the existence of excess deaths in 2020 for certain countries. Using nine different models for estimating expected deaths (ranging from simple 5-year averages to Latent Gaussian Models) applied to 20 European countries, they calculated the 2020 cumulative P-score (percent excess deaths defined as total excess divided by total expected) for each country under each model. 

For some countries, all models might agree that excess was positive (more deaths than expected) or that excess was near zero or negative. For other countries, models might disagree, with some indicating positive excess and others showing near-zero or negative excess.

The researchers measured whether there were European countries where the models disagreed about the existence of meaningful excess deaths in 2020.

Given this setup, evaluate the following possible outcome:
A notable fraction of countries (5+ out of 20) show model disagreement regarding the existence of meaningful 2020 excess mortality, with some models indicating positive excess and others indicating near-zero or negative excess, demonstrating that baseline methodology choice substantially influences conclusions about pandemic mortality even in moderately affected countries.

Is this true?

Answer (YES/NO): NO